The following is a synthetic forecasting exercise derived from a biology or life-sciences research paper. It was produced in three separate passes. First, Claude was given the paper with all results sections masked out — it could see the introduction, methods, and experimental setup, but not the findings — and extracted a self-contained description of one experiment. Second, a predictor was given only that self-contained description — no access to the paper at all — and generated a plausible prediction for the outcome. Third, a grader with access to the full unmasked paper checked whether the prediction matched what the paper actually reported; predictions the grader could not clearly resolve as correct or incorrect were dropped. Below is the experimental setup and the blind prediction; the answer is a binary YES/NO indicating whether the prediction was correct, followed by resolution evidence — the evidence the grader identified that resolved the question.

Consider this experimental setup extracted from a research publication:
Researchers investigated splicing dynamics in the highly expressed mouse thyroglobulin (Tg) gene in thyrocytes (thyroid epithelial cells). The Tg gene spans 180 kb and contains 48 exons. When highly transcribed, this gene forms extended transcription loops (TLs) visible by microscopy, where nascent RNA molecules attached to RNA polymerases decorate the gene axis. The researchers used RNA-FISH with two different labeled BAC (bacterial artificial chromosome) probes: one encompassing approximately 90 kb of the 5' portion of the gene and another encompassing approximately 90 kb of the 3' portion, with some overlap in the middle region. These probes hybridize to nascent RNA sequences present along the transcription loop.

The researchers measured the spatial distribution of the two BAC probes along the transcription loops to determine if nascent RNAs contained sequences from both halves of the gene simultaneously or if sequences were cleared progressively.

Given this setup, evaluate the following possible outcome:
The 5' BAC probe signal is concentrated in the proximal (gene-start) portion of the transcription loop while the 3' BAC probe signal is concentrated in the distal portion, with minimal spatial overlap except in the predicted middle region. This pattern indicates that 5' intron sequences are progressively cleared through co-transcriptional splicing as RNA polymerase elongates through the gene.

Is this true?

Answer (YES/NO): YES